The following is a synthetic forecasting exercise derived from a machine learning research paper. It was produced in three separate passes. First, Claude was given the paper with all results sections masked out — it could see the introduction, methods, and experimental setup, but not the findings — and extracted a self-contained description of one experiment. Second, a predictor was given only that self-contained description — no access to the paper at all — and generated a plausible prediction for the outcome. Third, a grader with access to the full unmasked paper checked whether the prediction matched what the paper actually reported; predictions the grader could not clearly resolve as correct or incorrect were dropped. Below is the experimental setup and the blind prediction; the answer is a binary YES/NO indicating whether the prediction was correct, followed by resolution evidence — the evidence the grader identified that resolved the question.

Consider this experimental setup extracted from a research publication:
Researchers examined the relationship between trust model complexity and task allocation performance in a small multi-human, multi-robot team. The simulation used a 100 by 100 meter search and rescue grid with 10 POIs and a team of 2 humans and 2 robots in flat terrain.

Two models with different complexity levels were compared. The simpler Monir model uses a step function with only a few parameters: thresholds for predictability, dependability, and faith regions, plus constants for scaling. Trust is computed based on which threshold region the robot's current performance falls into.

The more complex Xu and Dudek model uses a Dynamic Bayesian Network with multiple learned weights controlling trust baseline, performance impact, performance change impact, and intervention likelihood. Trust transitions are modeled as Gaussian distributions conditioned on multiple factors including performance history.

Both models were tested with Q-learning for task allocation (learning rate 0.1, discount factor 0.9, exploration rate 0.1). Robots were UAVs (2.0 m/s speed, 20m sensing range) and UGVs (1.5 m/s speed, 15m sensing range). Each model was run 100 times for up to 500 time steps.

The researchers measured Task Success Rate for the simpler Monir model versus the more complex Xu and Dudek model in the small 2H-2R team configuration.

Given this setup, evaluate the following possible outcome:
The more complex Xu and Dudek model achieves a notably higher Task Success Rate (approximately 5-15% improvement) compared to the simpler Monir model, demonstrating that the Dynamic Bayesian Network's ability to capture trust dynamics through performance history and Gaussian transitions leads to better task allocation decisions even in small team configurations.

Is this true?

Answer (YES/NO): NO